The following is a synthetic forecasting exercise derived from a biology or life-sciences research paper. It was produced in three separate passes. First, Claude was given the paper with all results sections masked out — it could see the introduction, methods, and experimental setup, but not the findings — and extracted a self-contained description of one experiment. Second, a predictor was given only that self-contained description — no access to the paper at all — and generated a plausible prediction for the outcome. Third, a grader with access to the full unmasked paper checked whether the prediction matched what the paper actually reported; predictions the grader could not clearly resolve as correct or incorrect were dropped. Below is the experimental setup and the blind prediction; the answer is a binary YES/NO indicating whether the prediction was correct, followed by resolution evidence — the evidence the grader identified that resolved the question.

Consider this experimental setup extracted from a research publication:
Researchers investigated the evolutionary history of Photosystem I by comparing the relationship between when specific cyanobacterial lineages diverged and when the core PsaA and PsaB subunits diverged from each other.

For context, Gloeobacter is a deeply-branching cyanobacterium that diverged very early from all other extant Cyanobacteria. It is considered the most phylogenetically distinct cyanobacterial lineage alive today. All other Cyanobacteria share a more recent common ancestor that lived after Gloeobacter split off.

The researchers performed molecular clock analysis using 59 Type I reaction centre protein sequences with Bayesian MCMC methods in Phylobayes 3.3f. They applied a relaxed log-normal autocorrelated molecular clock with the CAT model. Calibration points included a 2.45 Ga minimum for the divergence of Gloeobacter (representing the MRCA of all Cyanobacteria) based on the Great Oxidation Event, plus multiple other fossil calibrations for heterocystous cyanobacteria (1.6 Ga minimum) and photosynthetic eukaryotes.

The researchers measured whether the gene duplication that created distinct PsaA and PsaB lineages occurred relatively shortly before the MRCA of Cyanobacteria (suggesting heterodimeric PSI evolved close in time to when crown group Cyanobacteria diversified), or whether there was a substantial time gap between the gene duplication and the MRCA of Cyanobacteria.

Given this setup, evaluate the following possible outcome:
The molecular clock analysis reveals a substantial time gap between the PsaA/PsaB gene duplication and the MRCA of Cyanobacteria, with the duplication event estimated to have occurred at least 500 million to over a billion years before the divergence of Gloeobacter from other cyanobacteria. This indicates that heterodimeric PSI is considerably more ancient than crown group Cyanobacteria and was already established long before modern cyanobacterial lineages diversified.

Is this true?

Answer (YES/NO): YES